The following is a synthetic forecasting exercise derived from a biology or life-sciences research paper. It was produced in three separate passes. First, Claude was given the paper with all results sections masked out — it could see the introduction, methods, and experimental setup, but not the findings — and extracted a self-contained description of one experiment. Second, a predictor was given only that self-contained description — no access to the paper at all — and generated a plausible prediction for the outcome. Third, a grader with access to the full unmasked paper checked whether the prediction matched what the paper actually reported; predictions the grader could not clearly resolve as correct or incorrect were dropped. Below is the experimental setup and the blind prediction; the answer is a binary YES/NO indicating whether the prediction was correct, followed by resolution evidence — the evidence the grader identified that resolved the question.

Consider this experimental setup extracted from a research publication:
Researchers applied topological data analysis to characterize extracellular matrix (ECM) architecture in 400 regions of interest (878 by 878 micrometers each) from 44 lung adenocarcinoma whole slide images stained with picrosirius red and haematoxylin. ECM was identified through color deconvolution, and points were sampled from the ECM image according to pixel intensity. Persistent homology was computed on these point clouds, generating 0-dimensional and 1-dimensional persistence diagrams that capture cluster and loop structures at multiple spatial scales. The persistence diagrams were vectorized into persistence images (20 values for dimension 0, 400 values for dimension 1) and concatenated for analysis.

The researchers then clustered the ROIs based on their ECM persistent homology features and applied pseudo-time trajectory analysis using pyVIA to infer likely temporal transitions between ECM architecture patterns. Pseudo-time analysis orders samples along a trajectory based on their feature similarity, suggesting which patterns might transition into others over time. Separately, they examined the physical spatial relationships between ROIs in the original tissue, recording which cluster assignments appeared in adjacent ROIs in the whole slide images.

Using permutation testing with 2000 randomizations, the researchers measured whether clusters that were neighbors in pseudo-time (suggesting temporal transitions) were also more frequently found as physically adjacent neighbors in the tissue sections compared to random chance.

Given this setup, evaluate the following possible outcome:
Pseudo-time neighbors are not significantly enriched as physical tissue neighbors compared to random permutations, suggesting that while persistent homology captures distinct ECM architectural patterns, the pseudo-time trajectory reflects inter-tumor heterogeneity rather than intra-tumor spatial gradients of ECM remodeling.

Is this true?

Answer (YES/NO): NO